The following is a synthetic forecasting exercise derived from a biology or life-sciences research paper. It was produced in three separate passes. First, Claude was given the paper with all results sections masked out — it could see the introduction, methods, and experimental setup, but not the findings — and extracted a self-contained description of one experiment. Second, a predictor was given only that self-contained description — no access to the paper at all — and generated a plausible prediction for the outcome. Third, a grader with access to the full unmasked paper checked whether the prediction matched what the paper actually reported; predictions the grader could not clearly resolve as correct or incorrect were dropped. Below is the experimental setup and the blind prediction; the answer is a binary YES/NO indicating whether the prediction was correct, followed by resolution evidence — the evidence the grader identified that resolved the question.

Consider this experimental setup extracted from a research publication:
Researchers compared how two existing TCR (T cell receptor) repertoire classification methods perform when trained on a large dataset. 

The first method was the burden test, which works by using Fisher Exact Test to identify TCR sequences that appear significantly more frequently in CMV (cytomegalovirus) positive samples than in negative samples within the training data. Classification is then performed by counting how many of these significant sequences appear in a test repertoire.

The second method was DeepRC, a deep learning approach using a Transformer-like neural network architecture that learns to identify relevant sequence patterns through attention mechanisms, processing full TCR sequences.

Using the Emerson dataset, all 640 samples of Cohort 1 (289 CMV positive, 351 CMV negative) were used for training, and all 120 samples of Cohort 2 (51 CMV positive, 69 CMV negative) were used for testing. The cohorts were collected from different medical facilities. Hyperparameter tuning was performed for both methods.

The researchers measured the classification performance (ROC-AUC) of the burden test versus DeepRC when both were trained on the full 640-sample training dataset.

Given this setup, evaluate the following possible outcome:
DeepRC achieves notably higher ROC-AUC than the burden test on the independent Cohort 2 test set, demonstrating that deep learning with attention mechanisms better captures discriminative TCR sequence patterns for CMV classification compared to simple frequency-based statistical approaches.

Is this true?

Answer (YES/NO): NO